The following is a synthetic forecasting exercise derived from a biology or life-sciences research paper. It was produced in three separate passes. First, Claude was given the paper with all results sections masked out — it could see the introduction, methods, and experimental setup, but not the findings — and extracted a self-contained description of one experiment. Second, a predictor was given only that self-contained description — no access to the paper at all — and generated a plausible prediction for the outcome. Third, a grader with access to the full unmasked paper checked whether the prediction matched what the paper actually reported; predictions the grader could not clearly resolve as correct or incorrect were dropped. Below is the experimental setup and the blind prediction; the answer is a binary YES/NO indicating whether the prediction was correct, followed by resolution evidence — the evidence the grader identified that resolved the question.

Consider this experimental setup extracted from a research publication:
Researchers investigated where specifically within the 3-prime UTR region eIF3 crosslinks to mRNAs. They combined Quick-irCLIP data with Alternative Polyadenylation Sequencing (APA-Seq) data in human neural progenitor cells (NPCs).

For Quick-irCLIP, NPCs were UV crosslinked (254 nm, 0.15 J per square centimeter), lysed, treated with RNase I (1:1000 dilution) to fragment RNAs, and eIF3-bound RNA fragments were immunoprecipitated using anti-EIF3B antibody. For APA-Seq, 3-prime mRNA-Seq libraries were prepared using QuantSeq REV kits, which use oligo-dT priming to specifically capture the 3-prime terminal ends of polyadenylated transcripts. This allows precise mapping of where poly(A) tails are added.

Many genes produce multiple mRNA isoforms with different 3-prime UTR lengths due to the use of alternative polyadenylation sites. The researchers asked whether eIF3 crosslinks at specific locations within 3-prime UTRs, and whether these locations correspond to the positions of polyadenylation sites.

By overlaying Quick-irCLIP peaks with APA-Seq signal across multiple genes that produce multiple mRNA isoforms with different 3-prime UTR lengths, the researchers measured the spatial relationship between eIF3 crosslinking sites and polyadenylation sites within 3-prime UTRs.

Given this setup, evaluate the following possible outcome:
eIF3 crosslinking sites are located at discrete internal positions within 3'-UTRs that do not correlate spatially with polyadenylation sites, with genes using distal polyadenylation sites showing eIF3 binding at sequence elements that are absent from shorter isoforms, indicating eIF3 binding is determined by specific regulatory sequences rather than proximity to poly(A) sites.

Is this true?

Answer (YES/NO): NO